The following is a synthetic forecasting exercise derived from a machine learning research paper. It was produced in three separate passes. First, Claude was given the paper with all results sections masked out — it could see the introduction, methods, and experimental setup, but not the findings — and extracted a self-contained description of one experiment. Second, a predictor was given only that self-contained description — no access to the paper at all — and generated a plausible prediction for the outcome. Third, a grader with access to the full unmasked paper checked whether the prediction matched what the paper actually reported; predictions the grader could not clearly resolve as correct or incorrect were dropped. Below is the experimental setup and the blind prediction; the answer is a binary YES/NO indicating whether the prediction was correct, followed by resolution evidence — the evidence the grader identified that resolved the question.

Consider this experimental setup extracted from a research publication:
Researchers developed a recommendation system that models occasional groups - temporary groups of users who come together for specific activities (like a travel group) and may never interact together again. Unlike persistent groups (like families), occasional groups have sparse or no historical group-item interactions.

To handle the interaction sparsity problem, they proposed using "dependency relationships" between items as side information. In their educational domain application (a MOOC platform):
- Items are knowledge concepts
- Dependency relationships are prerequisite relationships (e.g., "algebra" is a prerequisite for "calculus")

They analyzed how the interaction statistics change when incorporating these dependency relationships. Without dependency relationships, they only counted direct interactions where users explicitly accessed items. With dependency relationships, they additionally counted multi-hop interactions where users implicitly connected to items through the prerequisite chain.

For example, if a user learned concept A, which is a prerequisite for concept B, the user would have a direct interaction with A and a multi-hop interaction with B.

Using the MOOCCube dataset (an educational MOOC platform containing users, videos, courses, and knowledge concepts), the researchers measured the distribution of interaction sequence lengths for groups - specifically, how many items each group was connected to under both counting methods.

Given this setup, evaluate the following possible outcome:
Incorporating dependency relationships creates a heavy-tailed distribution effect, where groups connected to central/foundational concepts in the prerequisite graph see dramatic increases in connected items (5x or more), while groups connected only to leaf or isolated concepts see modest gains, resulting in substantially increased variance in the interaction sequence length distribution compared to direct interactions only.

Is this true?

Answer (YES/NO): NO